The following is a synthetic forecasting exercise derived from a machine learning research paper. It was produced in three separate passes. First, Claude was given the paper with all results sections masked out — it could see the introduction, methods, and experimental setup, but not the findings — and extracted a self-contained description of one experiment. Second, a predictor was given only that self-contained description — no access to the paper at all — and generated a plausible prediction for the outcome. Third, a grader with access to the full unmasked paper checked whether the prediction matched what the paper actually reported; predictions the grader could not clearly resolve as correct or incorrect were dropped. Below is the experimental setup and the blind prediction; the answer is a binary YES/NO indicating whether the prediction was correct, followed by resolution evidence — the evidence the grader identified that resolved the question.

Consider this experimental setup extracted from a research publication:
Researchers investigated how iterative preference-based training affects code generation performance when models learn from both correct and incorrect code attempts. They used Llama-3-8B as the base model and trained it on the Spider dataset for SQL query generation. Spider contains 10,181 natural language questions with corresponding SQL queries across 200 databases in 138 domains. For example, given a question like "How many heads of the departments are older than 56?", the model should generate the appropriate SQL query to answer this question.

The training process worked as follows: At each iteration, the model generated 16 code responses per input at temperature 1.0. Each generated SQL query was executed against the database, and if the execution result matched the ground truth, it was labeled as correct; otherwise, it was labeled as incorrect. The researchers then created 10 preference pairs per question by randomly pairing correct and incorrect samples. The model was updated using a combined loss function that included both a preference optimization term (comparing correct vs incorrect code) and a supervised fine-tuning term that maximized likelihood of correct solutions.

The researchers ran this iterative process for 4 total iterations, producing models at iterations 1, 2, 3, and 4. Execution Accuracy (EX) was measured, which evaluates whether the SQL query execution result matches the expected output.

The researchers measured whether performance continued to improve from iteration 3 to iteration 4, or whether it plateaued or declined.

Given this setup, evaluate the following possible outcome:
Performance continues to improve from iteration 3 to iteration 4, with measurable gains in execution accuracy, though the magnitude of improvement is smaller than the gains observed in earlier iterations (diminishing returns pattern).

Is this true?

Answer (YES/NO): NO